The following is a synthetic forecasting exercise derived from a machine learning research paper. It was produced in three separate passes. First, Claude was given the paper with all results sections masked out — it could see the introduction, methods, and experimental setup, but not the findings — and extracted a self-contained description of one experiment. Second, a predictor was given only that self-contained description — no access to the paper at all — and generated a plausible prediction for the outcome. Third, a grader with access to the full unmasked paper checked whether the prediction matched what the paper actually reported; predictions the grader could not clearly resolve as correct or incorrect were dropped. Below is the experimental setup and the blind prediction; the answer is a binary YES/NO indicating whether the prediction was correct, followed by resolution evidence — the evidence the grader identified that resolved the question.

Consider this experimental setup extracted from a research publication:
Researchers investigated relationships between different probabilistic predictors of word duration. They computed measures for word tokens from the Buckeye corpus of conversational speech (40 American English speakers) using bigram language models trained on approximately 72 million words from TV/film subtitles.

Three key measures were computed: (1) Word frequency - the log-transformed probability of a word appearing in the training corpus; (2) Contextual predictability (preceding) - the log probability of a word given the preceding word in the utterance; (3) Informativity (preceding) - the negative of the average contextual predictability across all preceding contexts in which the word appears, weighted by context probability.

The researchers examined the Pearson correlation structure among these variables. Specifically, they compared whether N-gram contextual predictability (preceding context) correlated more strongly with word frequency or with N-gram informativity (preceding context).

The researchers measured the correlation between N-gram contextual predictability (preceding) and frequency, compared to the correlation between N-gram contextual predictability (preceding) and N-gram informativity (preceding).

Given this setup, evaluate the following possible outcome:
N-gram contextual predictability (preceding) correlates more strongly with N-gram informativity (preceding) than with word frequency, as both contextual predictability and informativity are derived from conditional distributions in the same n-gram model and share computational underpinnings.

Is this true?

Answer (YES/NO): NO